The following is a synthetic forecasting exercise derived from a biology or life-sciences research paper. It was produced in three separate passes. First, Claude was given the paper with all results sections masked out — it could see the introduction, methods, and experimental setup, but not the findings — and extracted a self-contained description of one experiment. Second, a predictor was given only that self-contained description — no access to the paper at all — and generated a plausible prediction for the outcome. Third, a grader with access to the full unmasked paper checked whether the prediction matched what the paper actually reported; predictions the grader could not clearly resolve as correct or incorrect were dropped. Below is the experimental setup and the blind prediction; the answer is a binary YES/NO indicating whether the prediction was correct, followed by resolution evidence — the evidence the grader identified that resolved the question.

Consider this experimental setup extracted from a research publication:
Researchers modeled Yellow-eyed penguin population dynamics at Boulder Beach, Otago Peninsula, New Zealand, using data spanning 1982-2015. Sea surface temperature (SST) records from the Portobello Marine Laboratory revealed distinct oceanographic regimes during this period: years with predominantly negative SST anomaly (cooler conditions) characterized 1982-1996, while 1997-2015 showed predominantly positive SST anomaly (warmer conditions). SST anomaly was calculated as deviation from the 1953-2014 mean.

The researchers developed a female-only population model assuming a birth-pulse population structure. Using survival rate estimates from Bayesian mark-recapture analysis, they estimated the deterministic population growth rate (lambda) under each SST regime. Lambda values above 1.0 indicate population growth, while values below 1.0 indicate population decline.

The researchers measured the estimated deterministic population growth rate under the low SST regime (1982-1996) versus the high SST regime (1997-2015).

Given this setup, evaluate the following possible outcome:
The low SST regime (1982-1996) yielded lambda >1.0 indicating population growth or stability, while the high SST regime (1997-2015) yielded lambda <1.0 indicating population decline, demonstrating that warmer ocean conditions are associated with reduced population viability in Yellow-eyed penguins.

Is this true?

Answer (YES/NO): YES